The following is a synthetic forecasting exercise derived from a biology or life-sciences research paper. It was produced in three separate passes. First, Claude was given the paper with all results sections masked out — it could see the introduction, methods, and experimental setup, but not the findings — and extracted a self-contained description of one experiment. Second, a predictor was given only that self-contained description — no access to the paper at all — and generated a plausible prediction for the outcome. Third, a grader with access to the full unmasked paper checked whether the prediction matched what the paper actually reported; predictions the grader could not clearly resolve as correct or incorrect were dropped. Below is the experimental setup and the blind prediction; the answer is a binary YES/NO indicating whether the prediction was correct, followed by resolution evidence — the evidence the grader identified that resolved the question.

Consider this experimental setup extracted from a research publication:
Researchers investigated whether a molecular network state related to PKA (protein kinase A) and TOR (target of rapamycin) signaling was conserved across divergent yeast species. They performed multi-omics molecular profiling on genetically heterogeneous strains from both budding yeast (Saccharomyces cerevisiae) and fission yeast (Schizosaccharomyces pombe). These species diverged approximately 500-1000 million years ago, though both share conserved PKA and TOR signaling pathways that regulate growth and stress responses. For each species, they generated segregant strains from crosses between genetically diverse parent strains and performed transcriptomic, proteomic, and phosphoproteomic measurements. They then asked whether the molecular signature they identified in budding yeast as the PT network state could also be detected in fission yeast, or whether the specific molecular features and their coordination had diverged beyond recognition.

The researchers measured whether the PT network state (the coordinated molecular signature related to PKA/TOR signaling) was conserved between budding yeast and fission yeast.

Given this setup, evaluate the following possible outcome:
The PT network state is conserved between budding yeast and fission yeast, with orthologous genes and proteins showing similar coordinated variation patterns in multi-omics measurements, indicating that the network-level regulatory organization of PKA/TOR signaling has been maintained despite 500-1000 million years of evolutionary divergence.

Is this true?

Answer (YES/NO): YES